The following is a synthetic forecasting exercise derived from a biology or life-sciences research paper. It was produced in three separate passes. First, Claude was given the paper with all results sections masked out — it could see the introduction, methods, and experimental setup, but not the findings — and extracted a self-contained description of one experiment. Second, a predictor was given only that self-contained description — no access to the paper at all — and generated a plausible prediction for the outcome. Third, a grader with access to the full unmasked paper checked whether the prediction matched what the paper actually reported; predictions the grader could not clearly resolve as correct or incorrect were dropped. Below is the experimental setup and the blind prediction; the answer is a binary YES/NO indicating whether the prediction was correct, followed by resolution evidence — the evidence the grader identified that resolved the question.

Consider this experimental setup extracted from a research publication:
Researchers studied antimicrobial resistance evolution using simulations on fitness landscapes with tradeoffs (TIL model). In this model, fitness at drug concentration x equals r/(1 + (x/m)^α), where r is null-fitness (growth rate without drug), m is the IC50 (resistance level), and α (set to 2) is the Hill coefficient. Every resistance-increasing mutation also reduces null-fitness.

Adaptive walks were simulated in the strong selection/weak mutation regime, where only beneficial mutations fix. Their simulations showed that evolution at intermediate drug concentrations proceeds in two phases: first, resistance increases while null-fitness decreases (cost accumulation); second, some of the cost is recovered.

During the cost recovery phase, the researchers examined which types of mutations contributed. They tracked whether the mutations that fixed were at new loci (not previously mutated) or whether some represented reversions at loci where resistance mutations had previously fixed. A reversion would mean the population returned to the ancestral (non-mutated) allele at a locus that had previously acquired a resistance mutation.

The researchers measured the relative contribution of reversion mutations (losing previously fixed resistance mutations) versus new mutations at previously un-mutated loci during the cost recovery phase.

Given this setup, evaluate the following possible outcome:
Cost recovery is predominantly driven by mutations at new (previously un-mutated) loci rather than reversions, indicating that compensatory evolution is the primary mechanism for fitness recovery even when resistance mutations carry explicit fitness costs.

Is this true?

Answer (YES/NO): NO